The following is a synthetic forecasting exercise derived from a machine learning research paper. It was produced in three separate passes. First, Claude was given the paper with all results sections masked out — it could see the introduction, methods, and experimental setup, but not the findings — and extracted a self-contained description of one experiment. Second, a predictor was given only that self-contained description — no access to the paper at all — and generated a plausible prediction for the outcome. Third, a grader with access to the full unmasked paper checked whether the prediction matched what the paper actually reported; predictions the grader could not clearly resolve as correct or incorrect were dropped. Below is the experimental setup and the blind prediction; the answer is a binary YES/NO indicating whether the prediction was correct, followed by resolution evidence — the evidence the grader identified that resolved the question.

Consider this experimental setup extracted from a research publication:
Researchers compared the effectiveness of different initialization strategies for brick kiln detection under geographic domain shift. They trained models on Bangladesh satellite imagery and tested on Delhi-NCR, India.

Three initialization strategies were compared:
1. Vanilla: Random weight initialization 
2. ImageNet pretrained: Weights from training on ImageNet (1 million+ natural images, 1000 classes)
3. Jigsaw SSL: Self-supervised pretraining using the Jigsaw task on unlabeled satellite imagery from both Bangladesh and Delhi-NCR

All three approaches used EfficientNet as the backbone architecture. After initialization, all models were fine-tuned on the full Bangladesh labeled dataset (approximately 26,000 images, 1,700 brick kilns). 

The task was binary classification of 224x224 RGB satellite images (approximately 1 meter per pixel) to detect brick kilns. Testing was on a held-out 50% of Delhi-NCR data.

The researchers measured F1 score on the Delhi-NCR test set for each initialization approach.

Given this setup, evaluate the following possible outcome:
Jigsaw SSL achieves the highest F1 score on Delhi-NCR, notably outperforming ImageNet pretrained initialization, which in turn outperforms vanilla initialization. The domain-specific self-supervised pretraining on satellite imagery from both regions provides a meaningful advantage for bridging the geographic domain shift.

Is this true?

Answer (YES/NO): NO